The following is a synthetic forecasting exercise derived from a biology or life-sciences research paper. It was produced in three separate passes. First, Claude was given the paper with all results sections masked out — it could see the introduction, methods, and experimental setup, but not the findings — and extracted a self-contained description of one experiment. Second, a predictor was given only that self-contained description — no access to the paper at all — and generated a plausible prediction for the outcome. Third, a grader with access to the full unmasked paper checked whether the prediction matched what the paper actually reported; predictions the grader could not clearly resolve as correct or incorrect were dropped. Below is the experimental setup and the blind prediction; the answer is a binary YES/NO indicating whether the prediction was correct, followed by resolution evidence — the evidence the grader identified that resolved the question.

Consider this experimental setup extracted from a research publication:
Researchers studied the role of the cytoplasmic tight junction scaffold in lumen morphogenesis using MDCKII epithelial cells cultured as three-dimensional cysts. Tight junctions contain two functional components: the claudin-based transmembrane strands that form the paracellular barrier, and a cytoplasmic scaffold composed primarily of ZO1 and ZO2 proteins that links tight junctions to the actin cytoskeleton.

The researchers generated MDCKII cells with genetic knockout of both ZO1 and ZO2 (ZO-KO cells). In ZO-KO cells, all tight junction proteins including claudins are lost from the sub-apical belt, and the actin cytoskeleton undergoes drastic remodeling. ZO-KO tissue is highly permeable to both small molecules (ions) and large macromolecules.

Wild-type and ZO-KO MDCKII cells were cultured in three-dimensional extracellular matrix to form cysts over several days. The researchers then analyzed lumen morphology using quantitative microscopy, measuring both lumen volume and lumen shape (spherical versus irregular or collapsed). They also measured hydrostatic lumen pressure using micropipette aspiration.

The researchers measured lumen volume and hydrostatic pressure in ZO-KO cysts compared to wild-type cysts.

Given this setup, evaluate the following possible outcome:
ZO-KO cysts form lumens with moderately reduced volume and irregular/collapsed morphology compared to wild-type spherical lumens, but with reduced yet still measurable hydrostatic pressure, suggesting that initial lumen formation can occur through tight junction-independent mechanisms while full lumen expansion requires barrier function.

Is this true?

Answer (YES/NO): NO